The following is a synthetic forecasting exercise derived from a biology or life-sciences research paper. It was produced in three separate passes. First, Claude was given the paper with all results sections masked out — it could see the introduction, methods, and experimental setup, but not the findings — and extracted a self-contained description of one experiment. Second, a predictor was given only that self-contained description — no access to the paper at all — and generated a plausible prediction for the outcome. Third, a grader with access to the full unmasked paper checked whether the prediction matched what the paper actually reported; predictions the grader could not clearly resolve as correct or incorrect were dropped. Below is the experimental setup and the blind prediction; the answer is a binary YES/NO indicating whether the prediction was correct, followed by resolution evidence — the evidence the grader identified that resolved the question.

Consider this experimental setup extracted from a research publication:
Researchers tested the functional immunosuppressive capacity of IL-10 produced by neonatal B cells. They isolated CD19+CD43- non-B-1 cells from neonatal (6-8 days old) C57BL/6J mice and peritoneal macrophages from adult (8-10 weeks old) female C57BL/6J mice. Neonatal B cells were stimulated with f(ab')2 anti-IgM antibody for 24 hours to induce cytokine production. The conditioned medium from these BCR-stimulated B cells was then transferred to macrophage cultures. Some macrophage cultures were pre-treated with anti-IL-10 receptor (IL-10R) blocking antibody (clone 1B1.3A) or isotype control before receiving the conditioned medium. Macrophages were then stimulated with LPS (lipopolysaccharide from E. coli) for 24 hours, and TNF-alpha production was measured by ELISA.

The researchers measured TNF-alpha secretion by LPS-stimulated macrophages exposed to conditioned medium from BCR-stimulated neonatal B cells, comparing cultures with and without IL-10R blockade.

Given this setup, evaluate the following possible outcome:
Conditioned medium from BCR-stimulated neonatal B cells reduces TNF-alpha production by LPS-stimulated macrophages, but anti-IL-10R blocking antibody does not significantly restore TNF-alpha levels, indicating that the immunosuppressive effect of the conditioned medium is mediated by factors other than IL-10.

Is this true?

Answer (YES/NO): NO